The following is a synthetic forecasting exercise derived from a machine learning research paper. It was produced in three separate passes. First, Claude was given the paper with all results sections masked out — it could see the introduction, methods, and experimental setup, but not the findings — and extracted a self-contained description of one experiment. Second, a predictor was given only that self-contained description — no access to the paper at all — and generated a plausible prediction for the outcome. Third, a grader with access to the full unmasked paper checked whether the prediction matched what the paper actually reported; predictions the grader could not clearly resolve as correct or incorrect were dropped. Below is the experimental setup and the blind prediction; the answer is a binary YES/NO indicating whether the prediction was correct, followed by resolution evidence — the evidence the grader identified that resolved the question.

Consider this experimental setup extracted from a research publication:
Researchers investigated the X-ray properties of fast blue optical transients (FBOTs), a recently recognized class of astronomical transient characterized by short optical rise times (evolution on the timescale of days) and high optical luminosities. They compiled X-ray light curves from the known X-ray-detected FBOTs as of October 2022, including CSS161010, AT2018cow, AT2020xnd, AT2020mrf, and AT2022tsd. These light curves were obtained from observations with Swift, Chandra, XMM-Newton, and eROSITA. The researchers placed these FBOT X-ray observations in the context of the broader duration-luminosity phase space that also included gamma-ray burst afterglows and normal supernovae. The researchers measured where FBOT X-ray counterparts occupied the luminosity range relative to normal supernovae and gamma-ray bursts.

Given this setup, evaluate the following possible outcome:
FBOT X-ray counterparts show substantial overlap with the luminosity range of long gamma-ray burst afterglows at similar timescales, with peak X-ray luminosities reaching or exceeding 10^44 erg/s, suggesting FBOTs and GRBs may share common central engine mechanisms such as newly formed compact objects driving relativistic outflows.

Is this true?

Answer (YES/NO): NO